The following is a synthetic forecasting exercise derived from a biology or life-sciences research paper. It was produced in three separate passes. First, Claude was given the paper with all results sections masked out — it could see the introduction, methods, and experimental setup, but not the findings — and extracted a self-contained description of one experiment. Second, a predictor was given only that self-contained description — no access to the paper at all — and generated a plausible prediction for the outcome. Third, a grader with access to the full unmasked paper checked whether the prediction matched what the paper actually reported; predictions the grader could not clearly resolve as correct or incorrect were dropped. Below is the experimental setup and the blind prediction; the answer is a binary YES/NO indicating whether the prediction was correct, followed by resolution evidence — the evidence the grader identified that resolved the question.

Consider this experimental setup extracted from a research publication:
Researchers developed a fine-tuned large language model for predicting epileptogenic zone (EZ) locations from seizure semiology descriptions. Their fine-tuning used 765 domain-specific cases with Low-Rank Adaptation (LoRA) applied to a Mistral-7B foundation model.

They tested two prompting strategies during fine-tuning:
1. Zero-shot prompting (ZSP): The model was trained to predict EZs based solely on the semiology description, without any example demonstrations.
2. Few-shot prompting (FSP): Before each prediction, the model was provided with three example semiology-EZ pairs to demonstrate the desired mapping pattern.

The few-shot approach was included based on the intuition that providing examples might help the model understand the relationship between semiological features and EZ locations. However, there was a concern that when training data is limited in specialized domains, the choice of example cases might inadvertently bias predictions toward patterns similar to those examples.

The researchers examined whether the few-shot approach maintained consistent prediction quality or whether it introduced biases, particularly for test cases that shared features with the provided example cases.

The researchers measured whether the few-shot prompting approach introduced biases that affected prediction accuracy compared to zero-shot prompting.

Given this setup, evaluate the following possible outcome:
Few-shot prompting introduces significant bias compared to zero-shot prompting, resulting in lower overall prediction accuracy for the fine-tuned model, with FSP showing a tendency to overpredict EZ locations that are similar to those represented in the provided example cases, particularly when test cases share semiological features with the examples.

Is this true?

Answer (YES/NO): NO